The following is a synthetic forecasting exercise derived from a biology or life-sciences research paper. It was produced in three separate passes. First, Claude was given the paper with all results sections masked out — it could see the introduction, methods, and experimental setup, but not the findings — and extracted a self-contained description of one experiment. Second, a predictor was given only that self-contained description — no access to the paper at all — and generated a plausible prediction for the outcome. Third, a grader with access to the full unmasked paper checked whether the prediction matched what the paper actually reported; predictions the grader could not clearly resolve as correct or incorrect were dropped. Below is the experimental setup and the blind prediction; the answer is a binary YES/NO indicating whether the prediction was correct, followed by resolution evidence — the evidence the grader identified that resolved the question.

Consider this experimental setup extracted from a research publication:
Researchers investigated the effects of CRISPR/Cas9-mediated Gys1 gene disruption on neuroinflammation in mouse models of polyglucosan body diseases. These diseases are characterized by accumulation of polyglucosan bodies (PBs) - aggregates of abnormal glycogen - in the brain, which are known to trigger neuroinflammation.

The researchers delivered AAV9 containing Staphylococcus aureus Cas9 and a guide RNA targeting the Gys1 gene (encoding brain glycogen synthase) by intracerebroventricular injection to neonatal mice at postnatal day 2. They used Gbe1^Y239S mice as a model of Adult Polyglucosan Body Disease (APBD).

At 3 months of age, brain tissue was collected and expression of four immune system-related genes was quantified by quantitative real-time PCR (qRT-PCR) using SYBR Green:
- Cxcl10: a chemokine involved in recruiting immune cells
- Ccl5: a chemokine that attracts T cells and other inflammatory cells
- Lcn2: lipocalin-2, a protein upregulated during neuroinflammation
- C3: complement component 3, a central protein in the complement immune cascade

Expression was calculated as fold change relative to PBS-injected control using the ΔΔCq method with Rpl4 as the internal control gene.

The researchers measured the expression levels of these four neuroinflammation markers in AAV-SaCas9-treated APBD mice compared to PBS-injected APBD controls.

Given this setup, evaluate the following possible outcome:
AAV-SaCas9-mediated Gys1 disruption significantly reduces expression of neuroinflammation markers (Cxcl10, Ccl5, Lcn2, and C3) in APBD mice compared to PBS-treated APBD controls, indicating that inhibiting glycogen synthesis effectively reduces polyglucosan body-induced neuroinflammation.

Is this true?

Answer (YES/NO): NO